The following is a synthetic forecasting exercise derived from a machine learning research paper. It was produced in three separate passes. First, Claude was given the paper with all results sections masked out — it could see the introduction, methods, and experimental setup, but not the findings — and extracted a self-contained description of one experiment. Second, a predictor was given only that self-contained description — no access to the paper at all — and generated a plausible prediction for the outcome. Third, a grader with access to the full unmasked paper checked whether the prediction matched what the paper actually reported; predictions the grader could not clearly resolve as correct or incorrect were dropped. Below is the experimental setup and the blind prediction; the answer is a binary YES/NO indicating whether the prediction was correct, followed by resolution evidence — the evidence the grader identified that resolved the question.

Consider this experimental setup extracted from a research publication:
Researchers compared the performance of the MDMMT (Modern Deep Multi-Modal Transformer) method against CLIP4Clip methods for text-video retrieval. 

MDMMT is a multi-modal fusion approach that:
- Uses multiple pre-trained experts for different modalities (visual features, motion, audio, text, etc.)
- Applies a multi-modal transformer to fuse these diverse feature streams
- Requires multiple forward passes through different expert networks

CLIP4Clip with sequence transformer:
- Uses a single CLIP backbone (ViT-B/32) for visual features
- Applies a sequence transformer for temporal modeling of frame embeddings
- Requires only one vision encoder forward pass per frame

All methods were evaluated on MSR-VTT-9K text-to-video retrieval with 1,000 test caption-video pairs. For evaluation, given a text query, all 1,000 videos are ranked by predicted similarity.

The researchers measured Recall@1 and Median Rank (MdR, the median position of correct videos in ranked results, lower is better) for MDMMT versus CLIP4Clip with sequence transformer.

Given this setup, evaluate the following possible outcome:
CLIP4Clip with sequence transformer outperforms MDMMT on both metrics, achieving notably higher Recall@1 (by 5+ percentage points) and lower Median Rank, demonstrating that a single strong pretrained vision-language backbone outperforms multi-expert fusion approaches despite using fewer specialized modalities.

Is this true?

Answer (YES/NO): NO